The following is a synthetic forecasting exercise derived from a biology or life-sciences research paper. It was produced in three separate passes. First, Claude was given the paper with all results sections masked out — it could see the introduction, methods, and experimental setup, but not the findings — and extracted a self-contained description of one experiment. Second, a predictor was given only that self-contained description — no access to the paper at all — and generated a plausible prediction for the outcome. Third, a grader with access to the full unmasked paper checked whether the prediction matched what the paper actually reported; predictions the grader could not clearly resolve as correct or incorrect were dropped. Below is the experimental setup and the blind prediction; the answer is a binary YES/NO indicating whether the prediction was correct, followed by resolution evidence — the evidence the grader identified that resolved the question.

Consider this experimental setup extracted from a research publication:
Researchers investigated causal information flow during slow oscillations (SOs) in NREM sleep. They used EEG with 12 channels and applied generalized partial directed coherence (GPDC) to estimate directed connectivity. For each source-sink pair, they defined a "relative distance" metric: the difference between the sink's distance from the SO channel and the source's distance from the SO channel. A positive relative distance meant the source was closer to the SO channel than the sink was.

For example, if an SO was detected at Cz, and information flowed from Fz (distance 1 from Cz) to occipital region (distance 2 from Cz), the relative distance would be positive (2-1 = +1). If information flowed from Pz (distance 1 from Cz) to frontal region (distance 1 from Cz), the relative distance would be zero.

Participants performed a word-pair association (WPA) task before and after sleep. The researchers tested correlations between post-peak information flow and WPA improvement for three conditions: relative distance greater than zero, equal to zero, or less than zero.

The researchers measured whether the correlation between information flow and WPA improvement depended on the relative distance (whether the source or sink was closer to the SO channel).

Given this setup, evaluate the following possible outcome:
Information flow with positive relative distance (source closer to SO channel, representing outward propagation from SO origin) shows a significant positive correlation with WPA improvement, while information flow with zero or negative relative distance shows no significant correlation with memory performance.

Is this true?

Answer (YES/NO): YES